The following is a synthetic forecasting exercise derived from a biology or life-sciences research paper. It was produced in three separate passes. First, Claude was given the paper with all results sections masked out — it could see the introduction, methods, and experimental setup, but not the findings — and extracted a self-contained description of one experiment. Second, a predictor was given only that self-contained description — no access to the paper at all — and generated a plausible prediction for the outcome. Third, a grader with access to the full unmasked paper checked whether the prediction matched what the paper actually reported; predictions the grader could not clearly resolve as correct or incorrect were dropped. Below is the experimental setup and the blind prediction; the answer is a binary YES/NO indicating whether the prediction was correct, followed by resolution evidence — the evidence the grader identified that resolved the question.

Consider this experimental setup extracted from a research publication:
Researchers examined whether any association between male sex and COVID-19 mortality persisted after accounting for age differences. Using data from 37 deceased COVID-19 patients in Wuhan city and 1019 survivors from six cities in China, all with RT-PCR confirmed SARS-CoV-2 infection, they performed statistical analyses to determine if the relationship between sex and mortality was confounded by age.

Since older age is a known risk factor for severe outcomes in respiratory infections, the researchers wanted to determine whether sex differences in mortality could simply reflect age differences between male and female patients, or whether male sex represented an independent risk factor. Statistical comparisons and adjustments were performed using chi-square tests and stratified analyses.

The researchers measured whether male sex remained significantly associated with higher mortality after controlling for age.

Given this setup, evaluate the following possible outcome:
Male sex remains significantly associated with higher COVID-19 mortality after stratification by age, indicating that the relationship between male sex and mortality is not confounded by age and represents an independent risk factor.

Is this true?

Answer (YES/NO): YES